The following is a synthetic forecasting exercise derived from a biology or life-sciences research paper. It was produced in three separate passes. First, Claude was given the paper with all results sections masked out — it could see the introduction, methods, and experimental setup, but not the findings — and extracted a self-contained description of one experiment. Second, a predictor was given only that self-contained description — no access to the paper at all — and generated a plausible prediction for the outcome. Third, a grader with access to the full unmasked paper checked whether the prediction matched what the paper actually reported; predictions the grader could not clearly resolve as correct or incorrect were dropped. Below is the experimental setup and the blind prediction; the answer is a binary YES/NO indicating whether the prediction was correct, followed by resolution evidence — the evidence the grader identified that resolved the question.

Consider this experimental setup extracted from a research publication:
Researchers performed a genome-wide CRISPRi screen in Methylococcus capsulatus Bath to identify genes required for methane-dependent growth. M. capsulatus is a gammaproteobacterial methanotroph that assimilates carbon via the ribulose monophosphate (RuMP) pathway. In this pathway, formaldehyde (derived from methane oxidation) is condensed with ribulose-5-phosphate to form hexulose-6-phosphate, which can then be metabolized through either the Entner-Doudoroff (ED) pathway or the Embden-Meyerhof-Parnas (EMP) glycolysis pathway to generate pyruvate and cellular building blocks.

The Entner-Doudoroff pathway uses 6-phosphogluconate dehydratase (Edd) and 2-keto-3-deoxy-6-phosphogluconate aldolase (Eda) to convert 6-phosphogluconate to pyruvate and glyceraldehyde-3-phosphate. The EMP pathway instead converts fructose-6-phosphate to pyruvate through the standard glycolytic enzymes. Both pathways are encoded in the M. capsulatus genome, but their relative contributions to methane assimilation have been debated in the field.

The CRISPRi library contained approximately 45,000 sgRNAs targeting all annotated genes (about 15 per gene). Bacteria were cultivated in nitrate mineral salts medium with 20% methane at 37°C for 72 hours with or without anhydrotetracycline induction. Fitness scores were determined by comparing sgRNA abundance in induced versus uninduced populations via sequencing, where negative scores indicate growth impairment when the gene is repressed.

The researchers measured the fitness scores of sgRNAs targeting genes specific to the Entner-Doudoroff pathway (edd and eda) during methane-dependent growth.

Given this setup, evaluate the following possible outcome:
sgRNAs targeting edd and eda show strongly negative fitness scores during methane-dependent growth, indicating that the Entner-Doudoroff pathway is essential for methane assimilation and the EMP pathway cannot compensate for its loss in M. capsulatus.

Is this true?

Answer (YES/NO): YES